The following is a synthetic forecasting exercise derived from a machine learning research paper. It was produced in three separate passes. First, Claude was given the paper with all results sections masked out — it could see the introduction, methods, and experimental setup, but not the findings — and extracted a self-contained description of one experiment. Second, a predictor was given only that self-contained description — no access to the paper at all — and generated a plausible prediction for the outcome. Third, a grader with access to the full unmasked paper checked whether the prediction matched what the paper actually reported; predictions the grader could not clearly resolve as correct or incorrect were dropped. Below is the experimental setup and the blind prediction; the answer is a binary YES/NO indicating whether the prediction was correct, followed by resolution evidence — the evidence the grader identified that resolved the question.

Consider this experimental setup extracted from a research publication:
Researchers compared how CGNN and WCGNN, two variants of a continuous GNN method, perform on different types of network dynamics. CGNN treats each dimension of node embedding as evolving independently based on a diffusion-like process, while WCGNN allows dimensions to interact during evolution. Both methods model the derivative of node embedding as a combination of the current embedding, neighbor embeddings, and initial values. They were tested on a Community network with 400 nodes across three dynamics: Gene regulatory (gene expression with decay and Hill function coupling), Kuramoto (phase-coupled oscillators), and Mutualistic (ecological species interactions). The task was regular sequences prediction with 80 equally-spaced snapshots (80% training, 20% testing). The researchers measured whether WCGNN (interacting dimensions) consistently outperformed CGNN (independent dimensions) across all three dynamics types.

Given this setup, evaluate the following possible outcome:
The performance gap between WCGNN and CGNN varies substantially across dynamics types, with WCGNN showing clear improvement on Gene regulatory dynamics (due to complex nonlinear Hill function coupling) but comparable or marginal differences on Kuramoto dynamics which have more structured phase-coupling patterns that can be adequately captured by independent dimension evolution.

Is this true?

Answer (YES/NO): NO